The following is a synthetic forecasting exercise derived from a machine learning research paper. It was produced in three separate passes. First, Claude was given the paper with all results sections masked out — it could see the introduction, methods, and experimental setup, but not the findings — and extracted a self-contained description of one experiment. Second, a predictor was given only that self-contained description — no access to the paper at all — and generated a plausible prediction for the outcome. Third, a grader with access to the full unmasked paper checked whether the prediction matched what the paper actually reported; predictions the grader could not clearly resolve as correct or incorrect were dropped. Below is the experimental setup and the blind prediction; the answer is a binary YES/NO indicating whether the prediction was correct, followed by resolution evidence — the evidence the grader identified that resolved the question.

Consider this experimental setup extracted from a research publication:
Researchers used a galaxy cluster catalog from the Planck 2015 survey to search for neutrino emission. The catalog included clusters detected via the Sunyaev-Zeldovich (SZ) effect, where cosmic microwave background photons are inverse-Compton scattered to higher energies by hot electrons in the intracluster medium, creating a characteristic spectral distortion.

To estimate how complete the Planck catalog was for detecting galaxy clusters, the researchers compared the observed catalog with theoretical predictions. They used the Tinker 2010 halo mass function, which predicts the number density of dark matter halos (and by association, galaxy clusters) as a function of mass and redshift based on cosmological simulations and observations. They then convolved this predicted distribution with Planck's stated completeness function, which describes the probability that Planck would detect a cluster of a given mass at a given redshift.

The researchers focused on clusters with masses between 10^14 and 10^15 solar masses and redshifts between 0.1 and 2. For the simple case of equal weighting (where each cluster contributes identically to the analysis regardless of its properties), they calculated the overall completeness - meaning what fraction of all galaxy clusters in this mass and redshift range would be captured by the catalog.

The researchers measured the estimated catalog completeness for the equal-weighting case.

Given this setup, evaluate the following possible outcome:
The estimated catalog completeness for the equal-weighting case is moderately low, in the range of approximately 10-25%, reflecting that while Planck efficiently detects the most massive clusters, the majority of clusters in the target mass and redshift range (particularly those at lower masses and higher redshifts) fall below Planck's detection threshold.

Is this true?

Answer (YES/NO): YES